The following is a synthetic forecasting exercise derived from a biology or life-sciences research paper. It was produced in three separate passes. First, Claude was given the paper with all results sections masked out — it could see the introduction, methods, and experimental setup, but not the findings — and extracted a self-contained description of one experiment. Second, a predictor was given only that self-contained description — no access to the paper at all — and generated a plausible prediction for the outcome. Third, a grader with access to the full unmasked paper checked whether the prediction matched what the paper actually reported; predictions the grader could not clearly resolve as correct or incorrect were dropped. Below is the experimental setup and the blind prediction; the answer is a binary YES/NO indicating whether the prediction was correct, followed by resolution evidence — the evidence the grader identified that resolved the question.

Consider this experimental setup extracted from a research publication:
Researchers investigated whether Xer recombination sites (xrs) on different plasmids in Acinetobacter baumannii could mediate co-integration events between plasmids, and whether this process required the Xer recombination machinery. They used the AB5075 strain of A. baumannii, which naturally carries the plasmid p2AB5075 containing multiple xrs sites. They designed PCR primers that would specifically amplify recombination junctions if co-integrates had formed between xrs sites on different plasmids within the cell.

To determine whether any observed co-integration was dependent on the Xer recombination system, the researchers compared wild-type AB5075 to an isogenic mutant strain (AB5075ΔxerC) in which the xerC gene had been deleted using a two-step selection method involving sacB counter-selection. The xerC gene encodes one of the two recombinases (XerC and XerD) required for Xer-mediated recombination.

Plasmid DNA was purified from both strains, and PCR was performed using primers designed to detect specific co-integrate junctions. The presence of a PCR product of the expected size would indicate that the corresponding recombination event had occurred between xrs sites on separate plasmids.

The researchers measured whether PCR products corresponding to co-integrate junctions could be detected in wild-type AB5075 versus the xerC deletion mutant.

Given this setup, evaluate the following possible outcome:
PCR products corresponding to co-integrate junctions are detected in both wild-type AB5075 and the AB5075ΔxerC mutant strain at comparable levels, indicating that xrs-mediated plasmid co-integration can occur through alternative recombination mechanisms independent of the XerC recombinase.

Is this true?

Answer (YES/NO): NO